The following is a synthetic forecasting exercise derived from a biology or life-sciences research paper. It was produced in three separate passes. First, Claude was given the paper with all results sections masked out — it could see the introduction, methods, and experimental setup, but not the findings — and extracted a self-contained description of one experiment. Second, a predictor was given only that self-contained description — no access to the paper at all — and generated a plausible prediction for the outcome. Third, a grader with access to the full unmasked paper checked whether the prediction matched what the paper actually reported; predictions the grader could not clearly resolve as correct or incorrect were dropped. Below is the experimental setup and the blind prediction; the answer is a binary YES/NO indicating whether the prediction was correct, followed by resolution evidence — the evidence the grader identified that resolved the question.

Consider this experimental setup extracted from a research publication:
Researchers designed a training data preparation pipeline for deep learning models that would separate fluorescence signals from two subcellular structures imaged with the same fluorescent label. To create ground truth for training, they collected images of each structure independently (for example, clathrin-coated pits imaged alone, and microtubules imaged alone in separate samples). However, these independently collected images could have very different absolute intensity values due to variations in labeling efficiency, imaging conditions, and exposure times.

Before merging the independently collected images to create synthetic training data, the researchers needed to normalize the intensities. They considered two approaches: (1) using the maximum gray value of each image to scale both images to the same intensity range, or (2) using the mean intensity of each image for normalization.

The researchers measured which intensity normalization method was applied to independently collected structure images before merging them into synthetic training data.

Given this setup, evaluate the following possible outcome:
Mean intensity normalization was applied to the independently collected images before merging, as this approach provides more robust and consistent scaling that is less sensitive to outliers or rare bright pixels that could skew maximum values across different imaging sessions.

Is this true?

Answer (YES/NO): NO